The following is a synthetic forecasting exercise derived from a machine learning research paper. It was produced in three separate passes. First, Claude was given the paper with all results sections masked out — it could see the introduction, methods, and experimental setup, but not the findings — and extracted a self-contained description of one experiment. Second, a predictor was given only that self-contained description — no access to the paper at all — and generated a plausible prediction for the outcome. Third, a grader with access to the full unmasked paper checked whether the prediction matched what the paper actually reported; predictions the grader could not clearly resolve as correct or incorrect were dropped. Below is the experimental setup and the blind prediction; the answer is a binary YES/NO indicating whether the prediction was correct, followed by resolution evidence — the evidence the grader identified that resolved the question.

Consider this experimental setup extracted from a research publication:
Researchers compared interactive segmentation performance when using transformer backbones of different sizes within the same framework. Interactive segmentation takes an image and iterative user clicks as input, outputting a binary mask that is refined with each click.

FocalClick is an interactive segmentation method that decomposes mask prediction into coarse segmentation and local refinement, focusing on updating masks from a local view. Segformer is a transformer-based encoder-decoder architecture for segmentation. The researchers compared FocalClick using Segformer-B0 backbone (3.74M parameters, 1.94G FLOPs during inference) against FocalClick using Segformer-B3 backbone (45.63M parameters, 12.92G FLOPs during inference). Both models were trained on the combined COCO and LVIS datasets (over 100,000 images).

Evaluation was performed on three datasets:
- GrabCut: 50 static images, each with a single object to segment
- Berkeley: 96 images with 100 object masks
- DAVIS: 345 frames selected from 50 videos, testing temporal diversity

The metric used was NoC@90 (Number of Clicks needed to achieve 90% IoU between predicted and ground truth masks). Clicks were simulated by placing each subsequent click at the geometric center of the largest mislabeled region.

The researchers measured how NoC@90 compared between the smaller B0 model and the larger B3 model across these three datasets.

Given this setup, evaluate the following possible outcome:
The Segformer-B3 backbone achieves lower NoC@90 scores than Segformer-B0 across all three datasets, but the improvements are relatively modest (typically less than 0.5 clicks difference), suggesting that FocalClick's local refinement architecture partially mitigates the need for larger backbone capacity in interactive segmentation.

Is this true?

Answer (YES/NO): NO